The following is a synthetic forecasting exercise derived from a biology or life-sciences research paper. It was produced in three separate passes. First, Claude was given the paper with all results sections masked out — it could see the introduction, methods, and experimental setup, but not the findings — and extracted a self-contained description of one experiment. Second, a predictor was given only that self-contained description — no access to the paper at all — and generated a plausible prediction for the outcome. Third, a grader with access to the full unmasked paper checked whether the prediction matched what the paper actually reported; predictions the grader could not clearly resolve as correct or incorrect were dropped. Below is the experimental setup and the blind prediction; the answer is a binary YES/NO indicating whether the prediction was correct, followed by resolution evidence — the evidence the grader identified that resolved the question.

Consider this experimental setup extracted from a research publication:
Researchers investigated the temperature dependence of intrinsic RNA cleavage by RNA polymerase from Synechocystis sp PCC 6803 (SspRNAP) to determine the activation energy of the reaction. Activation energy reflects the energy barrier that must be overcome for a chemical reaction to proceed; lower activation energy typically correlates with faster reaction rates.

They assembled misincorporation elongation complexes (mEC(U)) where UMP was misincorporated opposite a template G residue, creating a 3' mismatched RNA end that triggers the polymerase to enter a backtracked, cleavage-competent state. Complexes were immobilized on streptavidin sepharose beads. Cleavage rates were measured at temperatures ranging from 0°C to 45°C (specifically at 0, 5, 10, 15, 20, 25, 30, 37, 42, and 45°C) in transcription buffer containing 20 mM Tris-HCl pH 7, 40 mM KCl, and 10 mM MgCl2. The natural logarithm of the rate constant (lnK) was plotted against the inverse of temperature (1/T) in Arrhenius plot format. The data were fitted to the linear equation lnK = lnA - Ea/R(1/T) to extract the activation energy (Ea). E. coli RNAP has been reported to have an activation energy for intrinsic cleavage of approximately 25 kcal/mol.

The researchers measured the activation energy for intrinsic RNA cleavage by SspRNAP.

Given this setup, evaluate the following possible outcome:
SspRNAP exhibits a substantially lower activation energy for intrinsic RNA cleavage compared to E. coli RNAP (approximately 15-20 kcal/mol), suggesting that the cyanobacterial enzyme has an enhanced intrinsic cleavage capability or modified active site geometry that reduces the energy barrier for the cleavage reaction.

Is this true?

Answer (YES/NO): NO